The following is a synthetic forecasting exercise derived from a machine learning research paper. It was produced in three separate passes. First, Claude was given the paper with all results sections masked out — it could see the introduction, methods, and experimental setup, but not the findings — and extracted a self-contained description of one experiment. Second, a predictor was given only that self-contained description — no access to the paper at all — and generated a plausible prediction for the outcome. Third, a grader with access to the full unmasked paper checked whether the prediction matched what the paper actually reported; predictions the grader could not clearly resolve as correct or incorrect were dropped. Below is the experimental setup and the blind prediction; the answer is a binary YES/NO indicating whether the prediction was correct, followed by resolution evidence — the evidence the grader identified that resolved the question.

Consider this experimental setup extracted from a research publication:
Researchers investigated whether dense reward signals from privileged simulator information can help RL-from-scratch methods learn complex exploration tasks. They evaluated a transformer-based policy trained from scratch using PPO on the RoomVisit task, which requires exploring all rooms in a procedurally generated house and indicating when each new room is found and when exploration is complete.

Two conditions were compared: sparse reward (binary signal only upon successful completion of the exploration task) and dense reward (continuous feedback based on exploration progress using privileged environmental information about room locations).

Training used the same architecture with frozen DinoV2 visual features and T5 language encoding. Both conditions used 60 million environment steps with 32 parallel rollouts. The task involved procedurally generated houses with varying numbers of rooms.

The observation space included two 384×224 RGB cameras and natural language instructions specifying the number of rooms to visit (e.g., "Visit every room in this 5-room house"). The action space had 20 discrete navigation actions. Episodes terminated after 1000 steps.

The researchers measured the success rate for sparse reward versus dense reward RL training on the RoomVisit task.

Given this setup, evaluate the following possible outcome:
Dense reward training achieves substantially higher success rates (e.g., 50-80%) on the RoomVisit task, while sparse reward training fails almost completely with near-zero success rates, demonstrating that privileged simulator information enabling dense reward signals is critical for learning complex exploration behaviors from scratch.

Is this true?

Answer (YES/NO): NO